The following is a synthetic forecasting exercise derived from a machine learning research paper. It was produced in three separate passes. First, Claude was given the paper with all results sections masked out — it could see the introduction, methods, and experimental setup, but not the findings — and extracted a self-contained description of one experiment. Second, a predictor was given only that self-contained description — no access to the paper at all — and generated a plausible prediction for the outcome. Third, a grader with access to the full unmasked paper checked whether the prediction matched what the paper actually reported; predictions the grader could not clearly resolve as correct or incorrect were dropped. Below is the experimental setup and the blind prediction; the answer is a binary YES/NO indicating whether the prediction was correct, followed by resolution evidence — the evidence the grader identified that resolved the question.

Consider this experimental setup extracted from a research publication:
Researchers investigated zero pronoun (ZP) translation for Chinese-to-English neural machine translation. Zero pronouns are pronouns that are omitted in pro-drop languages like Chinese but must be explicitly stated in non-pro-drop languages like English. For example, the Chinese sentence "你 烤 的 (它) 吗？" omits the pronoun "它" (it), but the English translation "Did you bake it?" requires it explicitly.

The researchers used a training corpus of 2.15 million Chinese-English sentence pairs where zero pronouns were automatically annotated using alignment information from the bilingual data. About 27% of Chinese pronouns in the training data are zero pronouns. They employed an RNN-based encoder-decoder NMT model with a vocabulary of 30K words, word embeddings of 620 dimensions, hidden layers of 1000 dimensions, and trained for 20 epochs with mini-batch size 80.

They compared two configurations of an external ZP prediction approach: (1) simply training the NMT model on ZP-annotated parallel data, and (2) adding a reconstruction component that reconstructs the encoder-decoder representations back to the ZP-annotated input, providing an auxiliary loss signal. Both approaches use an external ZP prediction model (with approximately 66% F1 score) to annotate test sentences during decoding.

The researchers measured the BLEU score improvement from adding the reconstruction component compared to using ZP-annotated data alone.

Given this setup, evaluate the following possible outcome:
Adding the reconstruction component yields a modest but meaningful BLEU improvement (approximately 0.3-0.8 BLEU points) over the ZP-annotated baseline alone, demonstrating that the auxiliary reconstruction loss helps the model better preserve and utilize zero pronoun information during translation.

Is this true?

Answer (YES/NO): NO